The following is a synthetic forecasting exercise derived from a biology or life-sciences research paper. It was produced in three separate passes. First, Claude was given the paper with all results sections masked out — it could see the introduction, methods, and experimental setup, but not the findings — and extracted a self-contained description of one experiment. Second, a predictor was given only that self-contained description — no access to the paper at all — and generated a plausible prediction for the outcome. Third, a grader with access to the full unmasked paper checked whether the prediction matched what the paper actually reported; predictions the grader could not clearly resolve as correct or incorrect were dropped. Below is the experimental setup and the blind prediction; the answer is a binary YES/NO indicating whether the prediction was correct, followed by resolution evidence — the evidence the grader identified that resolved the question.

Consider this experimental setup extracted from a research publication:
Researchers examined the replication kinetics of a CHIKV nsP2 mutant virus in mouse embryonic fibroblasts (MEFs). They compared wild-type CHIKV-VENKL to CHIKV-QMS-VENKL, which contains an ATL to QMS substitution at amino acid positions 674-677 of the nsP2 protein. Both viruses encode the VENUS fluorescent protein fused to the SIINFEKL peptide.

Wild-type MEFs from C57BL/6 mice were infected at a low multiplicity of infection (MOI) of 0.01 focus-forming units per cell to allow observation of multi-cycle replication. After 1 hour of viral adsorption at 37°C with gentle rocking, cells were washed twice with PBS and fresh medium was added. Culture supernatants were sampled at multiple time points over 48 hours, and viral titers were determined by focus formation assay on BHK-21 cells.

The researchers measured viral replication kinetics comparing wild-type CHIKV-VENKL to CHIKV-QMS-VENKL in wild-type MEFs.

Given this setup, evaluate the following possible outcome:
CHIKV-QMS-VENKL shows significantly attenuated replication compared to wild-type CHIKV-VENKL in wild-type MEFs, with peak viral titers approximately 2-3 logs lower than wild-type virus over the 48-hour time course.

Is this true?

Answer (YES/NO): NO